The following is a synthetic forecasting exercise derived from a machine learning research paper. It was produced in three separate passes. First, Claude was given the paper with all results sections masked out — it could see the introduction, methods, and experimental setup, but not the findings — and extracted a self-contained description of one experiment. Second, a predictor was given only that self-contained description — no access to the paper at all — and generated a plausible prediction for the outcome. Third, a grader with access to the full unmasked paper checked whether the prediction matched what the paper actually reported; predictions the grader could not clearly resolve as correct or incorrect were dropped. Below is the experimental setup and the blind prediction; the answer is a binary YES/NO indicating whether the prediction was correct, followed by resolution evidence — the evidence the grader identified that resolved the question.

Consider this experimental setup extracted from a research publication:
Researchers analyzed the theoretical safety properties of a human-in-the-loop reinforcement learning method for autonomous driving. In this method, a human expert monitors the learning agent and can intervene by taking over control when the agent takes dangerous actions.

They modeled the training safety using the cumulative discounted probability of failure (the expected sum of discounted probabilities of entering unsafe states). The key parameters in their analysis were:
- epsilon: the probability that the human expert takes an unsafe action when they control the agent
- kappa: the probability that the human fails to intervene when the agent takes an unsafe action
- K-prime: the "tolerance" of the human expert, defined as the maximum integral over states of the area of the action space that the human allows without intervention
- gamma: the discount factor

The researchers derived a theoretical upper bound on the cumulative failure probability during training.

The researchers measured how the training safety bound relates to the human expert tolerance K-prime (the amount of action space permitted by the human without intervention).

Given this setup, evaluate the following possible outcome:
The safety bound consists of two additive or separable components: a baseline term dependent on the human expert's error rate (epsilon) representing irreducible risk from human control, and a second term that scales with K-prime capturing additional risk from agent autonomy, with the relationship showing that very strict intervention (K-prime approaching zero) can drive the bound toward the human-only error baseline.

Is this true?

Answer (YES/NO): NO